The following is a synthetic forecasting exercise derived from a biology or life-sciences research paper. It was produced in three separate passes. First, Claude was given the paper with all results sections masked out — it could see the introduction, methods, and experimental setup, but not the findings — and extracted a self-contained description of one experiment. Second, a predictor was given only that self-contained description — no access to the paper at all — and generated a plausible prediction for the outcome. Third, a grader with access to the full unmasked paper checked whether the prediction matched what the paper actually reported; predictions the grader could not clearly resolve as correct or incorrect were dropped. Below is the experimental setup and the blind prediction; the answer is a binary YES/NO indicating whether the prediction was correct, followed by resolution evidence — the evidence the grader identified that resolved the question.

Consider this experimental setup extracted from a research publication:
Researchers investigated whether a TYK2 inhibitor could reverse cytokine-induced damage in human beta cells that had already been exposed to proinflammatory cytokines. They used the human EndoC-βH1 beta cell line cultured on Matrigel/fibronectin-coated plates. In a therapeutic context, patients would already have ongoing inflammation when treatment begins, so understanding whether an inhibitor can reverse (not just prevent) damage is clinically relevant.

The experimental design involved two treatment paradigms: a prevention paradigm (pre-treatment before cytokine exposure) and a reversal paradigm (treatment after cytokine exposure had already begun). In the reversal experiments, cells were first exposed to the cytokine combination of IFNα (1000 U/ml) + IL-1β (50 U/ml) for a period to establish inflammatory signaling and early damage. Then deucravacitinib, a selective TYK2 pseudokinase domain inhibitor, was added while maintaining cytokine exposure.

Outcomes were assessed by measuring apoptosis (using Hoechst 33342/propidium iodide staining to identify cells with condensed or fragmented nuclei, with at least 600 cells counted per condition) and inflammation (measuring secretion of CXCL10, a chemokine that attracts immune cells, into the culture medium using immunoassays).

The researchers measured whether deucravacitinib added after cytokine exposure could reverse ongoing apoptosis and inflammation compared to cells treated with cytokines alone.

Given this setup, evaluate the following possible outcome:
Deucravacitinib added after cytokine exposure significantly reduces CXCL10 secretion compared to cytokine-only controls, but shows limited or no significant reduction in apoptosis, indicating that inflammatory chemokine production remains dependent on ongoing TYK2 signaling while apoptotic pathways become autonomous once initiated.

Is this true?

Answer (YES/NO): NO